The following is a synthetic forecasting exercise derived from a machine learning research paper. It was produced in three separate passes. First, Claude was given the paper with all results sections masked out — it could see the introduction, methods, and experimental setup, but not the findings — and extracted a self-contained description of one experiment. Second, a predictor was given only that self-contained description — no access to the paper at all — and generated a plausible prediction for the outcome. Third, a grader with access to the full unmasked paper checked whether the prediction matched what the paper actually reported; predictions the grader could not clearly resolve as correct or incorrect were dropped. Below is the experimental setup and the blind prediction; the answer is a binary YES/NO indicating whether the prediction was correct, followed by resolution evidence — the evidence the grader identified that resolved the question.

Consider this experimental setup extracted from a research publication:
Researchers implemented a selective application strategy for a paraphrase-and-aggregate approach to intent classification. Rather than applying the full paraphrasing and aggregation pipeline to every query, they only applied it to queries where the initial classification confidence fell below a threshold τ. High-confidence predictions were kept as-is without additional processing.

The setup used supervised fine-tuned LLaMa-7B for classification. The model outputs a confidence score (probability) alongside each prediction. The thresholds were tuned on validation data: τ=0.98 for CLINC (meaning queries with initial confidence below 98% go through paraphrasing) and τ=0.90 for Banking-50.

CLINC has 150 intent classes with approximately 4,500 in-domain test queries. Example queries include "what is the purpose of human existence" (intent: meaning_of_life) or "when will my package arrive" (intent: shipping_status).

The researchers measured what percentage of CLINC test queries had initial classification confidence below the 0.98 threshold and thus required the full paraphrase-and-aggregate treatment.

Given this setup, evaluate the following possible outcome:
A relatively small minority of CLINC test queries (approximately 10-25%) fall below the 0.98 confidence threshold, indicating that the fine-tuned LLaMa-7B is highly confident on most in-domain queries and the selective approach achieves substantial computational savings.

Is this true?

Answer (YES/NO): NO